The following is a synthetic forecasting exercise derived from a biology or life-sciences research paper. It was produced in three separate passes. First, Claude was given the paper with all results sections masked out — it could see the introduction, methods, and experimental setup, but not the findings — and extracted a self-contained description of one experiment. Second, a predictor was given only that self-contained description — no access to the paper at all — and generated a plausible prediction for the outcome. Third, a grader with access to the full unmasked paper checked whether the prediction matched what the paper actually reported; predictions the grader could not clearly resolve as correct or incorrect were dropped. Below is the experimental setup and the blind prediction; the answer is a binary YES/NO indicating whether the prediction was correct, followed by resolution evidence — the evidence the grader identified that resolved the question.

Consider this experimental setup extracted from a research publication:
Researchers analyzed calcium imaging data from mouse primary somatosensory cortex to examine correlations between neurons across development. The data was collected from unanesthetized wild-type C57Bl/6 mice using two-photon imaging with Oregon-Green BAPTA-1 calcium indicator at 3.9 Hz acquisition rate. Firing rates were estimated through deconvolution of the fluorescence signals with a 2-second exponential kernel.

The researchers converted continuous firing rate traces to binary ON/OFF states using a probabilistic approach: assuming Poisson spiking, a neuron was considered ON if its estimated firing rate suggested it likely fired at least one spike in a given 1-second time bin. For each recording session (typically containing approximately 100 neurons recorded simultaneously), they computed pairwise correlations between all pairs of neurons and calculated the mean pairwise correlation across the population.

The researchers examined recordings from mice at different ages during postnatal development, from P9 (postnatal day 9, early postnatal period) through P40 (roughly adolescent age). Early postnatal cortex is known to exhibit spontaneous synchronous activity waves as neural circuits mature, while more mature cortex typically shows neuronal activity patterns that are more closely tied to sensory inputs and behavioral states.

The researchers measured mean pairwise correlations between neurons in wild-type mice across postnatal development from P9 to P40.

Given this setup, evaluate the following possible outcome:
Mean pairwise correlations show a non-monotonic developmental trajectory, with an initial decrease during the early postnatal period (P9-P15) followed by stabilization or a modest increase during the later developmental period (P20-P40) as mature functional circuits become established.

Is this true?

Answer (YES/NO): NO